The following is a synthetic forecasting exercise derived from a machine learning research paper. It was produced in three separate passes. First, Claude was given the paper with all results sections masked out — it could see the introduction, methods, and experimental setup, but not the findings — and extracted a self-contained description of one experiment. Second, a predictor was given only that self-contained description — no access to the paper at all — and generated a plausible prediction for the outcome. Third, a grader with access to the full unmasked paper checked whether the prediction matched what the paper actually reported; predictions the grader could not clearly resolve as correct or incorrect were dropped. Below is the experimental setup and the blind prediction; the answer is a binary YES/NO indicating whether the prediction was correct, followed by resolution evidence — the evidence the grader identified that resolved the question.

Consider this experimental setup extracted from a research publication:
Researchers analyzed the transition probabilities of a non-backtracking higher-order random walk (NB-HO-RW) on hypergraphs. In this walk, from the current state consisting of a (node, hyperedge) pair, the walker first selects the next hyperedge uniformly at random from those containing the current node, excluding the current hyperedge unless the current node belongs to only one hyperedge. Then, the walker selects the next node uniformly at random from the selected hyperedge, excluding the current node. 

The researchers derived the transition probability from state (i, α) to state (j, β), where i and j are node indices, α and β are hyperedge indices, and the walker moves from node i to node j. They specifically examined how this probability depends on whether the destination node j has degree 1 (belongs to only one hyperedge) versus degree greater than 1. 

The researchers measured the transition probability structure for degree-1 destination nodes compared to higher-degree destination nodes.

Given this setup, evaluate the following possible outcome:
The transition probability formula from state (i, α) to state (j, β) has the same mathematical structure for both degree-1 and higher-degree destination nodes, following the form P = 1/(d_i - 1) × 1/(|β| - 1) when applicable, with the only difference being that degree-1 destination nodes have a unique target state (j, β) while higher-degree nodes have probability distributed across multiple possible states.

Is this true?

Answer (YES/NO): NO